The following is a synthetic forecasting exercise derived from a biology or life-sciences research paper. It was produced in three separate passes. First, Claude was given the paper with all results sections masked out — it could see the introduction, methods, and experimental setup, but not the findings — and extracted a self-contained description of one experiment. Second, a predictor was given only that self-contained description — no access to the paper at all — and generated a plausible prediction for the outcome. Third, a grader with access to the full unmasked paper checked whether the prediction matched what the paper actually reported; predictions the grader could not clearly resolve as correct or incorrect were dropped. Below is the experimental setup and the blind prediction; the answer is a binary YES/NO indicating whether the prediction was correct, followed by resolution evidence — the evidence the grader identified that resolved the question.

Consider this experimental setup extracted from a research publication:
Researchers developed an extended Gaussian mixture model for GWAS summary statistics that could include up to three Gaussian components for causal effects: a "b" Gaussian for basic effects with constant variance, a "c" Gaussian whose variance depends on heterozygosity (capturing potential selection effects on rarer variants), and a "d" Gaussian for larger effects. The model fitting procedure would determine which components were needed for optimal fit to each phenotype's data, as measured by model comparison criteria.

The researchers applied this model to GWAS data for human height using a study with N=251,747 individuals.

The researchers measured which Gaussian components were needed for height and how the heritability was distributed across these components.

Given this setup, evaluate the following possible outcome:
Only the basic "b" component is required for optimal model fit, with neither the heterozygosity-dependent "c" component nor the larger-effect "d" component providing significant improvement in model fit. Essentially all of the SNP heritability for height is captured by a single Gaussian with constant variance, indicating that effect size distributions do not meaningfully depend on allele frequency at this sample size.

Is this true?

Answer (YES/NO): NO